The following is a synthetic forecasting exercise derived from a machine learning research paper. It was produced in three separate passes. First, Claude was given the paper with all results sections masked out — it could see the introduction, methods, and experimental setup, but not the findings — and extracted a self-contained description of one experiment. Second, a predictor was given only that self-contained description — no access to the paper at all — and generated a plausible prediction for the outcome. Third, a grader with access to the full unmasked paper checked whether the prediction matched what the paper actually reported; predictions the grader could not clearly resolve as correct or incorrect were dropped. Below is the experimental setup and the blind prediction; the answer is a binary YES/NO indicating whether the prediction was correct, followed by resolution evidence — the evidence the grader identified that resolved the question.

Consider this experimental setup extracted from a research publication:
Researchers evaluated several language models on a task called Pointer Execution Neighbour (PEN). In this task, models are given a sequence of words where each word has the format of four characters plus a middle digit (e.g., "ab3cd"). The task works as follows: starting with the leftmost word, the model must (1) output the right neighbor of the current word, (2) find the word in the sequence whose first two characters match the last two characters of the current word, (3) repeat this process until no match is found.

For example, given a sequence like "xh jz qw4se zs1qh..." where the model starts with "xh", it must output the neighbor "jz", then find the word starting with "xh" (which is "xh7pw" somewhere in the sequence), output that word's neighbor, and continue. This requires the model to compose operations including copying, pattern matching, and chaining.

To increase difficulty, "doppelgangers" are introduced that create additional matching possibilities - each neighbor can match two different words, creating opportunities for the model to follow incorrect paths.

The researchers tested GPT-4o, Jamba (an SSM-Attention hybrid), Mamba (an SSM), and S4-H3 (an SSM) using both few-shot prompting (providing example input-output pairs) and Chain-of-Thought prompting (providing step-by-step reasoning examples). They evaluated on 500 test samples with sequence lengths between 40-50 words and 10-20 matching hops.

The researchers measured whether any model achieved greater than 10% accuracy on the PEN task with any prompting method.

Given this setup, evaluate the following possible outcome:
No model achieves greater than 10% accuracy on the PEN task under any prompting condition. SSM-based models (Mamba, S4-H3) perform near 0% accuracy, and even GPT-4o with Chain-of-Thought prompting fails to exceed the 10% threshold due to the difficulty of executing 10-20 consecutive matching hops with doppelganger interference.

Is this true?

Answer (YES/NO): YES